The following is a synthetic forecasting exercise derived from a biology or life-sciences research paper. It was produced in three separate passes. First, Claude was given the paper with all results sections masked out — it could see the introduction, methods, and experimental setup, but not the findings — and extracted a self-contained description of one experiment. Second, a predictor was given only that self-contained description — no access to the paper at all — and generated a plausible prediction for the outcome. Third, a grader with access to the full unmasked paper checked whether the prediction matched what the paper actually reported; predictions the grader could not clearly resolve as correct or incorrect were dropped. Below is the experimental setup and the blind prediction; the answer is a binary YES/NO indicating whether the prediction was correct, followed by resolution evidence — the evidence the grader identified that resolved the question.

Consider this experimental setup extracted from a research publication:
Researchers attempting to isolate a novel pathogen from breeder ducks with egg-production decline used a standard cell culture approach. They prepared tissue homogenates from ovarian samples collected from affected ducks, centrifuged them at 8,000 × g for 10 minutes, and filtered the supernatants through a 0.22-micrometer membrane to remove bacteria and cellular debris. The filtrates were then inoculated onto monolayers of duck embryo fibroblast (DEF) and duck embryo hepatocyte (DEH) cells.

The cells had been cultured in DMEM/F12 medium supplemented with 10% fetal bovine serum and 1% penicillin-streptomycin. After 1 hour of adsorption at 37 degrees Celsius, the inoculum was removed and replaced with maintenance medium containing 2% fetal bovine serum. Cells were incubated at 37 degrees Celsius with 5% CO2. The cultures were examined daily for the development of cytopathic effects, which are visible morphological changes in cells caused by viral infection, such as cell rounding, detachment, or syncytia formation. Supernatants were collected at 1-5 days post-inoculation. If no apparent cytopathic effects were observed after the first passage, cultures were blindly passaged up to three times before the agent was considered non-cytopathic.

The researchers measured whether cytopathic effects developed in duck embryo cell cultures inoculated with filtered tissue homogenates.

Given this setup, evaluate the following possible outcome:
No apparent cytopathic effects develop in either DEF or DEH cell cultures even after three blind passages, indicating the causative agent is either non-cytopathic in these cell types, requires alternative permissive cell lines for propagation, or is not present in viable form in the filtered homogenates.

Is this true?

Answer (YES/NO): NO